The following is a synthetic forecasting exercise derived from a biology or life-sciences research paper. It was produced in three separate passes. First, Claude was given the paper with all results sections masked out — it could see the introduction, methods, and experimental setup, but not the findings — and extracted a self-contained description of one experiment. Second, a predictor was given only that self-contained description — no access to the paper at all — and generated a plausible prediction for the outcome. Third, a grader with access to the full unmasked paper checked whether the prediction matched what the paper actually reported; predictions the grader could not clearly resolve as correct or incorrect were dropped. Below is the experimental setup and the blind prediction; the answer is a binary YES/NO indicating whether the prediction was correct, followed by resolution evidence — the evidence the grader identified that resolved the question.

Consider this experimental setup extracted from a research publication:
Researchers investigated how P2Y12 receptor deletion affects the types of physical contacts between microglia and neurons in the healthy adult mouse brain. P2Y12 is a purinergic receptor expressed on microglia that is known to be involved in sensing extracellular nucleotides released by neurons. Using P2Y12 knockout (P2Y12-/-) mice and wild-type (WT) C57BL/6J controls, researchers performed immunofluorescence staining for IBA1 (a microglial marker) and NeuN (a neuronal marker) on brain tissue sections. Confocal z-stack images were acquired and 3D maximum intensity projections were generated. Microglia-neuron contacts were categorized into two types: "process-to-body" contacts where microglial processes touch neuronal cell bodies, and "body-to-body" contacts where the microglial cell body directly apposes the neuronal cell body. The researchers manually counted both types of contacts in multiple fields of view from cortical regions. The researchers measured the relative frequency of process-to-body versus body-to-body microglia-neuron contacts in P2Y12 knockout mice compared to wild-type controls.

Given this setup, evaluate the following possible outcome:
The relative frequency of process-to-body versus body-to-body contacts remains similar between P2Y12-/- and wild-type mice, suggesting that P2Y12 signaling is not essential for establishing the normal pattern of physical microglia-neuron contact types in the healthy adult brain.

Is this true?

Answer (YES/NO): NO